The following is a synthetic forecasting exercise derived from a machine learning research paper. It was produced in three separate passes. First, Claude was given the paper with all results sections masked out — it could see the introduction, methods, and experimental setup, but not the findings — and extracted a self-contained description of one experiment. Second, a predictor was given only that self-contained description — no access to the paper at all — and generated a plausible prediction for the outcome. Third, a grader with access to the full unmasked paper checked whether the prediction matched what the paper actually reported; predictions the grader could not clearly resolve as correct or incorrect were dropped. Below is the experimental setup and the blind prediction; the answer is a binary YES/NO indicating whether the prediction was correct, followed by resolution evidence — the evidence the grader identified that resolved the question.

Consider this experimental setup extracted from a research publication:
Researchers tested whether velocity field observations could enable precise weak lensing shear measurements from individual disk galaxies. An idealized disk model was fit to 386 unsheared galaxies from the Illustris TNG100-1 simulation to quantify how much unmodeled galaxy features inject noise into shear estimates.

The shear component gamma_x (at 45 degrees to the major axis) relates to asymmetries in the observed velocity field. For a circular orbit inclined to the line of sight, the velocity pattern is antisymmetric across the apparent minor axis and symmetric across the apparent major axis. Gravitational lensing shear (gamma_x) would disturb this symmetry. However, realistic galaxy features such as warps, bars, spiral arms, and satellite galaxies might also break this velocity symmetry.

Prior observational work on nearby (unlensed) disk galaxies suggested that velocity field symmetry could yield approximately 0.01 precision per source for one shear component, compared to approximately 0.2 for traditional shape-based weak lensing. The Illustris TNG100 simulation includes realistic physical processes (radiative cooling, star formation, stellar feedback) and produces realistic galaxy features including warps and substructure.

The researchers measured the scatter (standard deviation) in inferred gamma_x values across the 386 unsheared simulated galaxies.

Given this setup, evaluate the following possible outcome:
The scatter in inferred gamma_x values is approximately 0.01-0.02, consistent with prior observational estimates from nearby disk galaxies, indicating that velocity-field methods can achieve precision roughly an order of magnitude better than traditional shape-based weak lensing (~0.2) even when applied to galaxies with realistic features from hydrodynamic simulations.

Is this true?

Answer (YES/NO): NO